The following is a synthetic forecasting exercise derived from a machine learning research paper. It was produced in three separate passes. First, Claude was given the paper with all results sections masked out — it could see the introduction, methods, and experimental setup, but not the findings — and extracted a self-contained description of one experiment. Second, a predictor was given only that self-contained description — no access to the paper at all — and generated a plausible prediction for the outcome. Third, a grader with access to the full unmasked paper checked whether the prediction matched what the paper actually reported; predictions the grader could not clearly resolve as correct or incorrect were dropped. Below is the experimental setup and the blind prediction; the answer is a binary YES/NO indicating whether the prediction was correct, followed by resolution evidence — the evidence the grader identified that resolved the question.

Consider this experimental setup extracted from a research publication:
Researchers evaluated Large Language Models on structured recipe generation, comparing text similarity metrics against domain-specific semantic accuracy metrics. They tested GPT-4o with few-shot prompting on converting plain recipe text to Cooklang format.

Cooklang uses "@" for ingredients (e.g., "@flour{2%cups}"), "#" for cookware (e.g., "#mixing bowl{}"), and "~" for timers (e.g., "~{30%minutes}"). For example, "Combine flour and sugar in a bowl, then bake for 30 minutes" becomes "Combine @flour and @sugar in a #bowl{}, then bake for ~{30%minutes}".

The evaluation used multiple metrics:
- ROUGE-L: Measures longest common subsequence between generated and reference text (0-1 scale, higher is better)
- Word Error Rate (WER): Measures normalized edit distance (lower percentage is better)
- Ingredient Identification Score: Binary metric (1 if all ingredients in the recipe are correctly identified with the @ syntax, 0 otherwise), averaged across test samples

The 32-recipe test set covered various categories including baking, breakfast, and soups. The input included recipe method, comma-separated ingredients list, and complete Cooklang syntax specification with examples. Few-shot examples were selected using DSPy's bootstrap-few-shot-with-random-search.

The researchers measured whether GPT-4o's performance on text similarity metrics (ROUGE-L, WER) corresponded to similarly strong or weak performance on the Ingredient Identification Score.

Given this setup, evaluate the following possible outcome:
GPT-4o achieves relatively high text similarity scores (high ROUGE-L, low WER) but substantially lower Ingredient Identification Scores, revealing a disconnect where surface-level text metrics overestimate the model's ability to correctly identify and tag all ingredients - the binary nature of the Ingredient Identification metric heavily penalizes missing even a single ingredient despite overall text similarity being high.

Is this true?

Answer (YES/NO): YES